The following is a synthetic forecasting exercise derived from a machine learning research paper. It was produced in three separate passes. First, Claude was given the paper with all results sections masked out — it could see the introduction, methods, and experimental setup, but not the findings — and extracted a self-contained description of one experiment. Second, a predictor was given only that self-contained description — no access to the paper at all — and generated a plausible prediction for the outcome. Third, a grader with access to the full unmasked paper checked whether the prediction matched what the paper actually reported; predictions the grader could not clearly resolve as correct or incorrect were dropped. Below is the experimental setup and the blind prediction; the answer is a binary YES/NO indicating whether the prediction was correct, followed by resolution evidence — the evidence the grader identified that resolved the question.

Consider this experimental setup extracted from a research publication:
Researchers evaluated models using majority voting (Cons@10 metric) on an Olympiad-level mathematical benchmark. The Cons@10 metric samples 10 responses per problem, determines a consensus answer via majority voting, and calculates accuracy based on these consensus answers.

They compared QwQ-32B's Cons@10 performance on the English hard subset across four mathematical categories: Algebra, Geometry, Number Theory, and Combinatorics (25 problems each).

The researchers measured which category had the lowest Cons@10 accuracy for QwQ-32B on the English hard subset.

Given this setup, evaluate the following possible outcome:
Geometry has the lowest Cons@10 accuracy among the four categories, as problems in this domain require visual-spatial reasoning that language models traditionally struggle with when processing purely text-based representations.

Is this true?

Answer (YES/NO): NO